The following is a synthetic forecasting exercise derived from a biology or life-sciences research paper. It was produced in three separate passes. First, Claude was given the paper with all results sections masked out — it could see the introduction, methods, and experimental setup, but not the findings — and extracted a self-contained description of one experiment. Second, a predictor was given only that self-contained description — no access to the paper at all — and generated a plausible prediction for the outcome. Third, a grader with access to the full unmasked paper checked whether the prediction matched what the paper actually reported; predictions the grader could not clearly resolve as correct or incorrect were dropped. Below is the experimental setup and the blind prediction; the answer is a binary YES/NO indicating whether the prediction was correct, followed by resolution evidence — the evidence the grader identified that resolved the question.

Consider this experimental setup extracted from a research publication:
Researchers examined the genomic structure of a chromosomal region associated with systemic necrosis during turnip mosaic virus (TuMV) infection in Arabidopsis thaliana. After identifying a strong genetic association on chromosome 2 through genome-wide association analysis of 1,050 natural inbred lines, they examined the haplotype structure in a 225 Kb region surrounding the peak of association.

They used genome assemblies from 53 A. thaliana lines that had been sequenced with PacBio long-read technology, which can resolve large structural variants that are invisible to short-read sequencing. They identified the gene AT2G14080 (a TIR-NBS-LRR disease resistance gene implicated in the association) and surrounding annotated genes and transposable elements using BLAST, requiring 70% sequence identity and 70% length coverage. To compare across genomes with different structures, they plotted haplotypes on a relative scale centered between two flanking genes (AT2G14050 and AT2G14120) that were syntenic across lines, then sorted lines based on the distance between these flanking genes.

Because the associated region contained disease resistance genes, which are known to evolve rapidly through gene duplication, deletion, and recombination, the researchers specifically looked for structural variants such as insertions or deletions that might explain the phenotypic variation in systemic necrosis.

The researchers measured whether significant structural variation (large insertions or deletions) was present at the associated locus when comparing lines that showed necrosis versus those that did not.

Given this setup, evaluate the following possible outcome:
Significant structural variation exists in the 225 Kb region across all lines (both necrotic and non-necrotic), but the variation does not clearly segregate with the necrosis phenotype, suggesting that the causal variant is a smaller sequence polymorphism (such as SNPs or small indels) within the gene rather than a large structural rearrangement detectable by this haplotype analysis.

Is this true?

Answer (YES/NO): NO